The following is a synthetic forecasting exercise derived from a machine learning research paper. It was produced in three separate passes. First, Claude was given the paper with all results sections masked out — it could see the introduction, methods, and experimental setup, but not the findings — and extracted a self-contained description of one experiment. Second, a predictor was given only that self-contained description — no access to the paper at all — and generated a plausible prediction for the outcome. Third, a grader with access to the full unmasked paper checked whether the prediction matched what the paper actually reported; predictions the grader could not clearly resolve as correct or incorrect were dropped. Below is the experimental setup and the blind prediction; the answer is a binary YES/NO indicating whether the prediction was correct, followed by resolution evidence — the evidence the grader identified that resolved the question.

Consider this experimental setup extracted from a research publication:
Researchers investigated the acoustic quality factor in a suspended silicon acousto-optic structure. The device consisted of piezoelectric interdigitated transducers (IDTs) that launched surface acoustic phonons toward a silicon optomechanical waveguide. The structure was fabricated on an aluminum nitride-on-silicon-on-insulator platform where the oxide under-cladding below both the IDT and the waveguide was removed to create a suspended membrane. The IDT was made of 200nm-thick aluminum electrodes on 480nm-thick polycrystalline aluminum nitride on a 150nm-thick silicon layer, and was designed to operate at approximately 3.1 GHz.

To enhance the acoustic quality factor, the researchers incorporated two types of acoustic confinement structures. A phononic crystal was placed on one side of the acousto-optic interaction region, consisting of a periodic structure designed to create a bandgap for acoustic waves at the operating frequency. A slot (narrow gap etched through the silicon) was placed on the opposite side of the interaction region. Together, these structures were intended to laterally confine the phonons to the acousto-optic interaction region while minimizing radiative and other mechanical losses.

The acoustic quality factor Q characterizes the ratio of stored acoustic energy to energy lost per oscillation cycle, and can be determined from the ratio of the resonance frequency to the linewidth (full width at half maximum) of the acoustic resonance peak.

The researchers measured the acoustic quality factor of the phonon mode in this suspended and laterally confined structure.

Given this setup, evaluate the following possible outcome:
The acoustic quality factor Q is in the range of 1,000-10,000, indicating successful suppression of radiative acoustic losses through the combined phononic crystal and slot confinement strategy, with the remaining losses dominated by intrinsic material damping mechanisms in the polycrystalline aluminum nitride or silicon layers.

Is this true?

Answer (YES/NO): NO